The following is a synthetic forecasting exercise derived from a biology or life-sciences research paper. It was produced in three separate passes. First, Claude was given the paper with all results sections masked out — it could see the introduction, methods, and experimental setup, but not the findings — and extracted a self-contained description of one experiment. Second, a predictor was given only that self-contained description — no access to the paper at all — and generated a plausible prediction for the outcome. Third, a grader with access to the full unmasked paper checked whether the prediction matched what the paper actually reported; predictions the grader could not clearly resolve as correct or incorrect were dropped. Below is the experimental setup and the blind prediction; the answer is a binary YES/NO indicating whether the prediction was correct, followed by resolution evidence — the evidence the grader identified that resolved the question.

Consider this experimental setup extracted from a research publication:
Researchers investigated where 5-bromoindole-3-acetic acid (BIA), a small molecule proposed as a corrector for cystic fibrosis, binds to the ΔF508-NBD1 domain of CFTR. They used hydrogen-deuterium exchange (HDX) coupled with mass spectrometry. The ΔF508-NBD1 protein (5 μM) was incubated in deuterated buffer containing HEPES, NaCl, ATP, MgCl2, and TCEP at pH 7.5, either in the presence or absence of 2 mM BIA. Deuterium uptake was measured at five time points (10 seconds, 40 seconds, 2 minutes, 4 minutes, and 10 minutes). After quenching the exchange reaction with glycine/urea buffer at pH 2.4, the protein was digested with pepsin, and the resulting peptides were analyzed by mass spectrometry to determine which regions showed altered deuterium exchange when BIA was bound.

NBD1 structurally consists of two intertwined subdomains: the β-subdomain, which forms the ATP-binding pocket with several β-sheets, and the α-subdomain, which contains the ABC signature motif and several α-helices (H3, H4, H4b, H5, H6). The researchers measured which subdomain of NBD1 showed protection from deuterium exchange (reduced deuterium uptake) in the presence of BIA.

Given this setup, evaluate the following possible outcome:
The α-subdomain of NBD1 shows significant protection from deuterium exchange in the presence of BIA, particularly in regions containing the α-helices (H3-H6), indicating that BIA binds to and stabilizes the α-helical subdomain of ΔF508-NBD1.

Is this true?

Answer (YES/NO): YES